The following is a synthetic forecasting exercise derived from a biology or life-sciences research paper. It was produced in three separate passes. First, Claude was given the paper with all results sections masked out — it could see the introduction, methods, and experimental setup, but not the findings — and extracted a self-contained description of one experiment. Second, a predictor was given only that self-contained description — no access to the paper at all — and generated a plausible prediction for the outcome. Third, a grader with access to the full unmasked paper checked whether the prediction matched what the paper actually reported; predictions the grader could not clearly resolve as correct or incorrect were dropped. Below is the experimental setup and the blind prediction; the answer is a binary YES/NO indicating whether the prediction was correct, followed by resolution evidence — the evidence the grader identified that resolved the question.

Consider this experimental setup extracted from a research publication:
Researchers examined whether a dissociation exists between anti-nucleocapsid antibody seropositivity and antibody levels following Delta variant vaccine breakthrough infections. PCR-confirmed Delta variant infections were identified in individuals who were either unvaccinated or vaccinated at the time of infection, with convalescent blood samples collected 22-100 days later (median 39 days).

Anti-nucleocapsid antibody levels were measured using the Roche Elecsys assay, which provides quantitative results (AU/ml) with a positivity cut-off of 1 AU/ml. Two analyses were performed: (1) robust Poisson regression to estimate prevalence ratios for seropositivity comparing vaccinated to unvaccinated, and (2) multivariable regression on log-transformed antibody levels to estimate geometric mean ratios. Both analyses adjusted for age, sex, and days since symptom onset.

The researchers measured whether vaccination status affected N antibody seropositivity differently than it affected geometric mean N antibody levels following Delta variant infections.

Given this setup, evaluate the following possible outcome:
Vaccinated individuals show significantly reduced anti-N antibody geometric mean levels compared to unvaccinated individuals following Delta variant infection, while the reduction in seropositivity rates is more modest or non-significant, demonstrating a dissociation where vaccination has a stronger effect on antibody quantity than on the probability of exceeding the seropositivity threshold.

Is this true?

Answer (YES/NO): YES